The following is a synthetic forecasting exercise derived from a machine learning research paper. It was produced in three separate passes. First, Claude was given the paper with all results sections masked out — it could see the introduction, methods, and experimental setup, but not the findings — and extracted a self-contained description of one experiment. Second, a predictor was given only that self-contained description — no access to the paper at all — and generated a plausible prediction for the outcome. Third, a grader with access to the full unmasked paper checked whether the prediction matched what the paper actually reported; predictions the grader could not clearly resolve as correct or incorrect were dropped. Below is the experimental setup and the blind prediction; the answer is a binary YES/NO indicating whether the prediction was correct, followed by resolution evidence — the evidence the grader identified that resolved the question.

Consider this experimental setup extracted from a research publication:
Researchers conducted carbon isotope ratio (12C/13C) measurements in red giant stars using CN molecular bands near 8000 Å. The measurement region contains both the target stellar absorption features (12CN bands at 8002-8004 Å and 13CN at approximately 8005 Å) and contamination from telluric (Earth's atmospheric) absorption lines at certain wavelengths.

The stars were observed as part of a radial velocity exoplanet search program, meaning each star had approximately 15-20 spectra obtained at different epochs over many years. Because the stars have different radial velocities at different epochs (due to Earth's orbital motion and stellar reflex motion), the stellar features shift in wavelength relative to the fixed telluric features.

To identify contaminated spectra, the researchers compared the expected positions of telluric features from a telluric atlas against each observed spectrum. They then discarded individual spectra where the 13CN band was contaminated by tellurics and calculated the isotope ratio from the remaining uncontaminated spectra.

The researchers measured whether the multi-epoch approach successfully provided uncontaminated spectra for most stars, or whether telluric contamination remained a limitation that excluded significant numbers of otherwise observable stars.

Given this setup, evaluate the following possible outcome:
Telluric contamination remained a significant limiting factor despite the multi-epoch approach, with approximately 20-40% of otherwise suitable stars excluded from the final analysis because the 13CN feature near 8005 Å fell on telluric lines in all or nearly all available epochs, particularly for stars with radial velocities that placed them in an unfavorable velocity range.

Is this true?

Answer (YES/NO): NO